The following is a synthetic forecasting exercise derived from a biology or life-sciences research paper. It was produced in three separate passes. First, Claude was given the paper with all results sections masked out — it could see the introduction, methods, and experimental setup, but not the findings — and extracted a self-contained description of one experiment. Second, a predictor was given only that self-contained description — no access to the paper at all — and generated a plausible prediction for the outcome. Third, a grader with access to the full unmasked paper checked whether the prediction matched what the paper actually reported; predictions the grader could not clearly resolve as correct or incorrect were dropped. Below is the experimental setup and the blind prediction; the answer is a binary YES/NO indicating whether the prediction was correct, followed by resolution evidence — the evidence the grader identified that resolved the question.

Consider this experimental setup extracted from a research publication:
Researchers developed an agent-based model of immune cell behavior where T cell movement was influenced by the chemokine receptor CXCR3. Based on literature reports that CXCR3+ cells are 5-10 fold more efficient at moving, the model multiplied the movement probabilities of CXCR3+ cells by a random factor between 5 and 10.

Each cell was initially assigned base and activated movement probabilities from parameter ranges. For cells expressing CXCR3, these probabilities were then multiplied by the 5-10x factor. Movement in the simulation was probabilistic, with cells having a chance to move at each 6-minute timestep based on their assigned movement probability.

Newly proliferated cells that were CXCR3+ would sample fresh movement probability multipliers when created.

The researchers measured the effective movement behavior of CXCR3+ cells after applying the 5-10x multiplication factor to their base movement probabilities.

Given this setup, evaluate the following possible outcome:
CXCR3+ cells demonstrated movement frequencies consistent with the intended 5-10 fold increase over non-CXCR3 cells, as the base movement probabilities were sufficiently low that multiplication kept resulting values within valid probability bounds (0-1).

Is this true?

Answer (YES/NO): NO